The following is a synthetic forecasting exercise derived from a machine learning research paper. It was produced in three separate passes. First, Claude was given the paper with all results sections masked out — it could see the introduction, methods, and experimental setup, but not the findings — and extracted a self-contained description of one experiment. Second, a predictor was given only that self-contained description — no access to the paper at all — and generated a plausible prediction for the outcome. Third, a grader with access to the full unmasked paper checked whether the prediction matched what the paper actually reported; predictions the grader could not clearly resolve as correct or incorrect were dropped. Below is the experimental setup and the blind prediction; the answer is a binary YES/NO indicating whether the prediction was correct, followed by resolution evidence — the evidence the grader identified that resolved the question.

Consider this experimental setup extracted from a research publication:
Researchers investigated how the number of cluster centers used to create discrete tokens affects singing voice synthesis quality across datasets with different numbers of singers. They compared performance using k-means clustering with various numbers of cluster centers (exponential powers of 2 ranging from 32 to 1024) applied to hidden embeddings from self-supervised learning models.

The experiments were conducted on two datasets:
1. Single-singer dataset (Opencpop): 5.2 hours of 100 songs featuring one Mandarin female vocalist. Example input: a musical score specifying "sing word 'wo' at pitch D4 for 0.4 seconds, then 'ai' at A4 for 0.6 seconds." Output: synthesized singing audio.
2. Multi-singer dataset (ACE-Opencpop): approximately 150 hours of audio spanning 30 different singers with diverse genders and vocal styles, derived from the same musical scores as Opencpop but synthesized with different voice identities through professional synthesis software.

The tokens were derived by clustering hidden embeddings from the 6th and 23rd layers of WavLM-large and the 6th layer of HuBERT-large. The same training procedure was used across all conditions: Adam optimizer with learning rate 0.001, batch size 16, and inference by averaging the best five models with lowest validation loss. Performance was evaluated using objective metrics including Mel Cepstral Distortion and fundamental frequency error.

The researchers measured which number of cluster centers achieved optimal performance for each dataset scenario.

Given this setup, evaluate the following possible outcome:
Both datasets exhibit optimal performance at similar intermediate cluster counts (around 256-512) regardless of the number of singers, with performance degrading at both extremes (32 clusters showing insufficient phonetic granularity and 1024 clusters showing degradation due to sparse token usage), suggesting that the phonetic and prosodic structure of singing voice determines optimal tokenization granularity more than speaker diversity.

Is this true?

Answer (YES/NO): NO